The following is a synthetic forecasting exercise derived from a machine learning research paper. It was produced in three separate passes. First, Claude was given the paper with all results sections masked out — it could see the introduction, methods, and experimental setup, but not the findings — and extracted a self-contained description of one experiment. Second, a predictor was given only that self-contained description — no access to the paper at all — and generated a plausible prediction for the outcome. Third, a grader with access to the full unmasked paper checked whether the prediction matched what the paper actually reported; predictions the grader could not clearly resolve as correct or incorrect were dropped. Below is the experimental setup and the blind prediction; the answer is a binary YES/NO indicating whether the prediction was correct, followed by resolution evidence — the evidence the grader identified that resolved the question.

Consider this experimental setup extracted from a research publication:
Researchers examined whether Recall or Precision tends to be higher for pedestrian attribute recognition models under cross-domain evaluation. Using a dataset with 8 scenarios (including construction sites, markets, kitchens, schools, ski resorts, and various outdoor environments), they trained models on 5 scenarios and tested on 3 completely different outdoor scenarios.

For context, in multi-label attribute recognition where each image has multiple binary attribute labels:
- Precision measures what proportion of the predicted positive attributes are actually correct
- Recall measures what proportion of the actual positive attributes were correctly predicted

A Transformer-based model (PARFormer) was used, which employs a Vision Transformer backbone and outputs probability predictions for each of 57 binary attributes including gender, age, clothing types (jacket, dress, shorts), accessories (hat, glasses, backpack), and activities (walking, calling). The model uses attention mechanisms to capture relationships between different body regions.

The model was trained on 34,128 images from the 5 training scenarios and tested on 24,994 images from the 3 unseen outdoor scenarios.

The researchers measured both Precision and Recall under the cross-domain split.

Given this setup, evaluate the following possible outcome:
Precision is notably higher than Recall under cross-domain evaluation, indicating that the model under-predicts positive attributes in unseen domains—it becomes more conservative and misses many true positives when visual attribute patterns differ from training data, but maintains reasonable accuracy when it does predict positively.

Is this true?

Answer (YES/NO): NO